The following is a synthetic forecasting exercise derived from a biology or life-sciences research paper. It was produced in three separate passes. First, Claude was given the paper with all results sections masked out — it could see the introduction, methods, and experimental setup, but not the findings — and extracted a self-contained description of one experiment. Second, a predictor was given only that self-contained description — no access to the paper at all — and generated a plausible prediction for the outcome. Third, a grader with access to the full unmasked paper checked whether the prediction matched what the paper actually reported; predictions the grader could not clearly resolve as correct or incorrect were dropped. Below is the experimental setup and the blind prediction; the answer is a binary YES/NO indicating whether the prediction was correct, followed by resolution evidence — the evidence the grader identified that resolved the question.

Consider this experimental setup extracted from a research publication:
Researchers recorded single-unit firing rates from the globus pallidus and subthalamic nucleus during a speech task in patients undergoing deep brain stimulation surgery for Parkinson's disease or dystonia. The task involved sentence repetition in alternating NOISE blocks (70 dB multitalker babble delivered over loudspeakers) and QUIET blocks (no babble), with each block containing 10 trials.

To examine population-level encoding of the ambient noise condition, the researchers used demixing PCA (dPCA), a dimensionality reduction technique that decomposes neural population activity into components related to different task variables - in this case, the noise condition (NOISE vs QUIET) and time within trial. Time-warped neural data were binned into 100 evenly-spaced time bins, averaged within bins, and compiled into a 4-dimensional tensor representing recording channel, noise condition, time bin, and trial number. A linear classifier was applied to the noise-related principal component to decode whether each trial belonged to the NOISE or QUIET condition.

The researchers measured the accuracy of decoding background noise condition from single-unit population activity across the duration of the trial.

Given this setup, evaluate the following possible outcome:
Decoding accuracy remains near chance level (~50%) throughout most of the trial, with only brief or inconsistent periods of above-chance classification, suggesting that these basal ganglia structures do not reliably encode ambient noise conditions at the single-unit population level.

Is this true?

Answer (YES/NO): NO